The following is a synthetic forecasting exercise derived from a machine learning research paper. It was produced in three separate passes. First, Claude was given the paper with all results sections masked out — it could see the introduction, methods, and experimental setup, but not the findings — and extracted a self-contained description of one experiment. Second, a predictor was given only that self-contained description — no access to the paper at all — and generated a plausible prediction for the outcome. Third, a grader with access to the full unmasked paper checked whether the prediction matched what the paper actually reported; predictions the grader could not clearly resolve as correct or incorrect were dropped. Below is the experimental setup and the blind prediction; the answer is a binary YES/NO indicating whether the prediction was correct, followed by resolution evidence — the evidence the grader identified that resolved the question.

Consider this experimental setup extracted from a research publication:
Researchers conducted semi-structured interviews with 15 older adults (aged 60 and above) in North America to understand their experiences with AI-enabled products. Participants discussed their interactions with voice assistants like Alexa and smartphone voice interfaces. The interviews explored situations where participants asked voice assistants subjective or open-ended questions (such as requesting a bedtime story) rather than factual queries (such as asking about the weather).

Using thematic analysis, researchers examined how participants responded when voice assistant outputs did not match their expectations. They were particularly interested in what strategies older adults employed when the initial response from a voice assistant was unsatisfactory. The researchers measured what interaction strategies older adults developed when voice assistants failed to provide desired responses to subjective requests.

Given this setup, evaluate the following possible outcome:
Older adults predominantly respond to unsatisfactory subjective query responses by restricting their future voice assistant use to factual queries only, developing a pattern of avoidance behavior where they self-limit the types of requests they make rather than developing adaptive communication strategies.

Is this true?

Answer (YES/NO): NO